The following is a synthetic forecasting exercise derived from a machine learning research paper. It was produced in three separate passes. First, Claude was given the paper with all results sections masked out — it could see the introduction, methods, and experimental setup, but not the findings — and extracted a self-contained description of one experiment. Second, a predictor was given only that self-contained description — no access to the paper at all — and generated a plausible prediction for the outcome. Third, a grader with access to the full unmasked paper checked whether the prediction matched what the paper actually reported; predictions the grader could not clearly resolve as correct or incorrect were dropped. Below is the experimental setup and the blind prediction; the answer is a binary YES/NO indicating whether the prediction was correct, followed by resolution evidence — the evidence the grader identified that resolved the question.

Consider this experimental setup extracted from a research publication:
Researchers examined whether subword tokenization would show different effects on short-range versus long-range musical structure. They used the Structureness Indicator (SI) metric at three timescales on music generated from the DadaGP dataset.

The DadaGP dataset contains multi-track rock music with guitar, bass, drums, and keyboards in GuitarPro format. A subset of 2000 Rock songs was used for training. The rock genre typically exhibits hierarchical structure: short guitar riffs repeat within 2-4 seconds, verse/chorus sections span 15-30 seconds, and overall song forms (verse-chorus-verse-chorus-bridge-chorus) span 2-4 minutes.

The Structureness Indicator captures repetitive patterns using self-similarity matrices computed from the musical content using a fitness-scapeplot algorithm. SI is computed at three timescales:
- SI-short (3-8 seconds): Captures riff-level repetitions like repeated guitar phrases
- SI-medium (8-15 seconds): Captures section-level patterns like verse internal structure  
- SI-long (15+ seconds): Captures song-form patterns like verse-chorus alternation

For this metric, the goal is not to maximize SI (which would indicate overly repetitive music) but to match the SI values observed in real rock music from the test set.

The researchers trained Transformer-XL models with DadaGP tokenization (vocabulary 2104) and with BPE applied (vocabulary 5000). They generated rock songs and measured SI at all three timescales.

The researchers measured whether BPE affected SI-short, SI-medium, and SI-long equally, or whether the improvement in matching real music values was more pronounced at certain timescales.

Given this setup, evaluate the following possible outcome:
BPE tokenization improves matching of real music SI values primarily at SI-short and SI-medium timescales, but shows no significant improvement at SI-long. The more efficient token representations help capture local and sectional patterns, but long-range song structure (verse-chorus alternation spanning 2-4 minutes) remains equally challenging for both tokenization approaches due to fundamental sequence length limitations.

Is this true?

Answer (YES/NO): NO